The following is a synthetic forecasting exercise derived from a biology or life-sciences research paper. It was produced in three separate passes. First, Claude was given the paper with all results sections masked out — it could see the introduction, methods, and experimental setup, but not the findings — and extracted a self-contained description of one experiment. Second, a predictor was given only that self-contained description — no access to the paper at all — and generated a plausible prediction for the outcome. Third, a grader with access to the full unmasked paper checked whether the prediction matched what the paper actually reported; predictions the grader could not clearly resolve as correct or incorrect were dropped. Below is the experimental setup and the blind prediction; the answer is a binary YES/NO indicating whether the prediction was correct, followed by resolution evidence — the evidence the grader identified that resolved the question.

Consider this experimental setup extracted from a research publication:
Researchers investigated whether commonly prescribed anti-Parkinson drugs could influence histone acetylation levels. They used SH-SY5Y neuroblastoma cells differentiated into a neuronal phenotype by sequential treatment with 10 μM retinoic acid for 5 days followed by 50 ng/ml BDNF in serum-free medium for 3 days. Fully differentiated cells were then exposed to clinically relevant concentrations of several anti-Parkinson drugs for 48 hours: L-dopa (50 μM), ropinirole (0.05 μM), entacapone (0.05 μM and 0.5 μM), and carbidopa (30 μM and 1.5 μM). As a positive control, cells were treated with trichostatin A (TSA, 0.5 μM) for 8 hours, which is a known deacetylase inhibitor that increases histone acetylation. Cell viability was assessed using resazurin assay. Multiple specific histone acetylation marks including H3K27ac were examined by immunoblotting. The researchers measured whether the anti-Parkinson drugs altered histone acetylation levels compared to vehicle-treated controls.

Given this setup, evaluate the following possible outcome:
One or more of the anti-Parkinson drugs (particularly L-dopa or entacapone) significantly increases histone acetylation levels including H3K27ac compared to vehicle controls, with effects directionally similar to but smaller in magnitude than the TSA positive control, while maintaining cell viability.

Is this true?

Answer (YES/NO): NO